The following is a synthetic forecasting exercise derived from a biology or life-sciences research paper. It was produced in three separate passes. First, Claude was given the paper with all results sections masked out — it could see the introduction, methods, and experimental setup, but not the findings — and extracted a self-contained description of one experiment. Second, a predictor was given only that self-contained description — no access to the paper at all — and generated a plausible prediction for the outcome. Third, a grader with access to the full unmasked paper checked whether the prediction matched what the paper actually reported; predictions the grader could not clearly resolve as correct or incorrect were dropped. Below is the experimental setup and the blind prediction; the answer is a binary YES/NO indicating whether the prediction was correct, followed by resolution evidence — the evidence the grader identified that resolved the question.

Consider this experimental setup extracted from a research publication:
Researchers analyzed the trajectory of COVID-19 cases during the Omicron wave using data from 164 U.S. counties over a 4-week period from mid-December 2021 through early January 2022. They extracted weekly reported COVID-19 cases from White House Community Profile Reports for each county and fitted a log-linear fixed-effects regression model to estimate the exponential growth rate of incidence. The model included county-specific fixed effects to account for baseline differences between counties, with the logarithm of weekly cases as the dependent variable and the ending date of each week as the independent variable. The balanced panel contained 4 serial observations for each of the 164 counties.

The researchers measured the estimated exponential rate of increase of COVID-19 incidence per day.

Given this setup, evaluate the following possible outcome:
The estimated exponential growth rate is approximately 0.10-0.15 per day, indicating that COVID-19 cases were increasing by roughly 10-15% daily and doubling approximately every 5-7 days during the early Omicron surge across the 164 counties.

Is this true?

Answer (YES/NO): NO